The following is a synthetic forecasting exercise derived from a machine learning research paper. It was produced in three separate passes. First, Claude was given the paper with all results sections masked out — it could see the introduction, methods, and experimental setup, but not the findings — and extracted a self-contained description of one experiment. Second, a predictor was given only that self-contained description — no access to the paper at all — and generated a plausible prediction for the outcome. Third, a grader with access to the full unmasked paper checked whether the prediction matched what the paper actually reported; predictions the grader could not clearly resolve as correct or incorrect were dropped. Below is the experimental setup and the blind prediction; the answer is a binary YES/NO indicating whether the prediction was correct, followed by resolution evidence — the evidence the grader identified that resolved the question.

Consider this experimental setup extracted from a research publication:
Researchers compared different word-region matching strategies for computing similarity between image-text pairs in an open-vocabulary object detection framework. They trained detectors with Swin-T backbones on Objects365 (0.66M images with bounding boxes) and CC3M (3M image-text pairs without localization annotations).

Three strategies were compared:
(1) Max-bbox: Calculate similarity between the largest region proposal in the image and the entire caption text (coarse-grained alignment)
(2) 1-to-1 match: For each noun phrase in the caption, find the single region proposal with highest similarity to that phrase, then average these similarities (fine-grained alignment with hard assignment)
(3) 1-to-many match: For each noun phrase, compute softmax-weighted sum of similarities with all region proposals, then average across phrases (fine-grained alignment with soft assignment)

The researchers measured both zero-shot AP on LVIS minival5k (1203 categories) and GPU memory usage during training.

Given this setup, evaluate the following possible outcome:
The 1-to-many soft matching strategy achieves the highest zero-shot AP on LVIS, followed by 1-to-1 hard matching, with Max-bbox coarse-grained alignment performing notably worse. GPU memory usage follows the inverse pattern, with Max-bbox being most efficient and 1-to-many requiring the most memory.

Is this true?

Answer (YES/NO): NO